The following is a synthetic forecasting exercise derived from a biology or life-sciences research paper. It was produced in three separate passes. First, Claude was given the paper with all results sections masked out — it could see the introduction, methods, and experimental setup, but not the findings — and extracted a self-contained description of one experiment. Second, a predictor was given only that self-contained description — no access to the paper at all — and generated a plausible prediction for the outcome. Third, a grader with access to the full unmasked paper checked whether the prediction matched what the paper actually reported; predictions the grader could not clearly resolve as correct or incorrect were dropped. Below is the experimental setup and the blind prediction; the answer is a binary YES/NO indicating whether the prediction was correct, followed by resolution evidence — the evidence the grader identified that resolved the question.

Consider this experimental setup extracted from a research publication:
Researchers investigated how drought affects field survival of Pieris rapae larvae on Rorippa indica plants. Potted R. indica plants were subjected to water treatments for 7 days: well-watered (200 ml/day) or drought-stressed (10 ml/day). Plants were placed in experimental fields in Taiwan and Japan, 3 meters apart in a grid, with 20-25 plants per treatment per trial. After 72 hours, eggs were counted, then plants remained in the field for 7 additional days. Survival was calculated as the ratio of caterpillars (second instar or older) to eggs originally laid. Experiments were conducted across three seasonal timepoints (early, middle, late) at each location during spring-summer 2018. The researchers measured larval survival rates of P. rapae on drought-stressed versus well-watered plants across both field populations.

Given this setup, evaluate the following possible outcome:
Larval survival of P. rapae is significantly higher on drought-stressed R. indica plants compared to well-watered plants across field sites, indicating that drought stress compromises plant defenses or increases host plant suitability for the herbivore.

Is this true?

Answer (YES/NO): NO